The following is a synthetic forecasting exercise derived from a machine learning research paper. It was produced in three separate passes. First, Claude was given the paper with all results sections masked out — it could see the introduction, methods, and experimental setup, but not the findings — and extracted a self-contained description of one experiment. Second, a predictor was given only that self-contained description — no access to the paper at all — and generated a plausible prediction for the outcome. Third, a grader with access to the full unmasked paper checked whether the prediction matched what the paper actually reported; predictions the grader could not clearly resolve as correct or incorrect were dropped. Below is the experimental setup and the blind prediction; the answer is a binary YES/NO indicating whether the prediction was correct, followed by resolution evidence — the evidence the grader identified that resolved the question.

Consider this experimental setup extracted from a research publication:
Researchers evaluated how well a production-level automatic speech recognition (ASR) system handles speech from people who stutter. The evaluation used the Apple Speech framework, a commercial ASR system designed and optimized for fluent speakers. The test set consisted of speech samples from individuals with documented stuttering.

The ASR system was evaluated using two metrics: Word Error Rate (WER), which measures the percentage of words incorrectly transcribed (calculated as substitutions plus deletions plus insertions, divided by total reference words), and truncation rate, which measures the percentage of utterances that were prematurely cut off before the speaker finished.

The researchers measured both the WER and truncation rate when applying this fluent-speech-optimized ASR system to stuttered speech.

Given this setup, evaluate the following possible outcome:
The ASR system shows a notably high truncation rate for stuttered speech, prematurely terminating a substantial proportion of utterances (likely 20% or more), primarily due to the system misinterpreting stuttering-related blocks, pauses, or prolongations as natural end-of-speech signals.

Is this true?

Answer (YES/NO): YES